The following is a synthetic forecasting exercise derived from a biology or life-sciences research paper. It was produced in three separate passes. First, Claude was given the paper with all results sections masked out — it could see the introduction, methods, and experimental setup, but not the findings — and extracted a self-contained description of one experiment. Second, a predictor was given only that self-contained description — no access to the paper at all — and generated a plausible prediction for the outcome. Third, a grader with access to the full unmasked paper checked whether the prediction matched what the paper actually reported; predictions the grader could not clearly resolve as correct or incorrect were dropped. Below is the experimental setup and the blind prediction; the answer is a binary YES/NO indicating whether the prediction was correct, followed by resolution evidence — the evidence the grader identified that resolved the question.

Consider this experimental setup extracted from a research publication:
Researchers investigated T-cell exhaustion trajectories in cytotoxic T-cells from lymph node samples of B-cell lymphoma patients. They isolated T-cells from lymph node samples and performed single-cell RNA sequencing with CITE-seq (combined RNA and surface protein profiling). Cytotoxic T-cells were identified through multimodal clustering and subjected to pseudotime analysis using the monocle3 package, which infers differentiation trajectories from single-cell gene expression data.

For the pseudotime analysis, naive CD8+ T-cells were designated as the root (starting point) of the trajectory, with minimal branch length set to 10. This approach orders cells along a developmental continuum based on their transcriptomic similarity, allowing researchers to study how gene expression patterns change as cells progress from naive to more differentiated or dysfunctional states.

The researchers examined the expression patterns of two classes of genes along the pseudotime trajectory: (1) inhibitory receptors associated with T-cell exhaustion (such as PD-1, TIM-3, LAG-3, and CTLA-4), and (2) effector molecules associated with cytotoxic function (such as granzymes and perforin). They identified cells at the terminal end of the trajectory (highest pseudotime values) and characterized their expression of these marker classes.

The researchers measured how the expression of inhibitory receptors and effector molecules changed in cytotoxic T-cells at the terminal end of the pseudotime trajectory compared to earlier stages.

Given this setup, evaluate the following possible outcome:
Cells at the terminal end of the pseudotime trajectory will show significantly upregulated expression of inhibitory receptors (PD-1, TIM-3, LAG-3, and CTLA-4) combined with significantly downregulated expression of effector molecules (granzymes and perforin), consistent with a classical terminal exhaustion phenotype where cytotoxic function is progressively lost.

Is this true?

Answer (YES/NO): YES